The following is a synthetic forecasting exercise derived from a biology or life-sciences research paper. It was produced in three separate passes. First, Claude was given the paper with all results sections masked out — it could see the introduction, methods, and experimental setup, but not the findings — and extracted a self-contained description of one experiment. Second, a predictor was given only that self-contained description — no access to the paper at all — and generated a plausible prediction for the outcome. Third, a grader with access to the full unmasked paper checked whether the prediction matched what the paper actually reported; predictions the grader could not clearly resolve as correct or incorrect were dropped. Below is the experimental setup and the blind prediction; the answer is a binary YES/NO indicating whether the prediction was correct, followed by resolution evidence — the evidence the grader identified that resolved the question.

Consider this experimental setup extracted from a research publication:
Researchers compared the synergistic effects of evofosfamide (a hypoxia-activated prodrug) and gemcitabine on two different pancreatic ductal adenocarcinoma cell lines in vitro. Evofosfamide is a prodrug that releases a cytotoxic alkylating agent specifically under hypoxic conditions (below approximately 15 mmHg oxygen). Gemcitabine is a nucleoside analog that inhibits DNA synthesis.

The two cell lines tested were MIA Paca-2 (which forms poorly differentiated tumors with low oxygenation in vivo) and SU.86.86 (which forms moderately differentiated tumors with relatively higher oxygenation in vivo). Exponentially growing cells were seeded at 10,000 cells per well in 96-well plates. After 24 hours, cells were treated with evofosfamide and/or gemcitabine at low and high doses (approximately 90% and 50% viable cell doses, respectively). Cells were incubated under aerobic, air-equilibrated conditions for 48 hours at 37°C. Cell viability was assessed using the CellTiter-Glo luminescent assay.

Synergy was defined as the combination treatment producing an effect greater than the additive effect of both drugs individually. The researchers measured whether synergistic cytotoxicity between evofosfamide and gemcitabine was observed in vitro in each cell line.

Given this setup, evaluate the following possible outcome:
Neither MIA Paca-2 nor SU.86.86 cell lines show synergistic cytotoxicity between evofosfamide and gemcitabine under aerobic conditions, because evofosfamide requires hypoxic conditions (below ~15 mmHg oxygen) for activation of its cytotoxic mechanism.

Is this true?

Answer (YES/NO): NO